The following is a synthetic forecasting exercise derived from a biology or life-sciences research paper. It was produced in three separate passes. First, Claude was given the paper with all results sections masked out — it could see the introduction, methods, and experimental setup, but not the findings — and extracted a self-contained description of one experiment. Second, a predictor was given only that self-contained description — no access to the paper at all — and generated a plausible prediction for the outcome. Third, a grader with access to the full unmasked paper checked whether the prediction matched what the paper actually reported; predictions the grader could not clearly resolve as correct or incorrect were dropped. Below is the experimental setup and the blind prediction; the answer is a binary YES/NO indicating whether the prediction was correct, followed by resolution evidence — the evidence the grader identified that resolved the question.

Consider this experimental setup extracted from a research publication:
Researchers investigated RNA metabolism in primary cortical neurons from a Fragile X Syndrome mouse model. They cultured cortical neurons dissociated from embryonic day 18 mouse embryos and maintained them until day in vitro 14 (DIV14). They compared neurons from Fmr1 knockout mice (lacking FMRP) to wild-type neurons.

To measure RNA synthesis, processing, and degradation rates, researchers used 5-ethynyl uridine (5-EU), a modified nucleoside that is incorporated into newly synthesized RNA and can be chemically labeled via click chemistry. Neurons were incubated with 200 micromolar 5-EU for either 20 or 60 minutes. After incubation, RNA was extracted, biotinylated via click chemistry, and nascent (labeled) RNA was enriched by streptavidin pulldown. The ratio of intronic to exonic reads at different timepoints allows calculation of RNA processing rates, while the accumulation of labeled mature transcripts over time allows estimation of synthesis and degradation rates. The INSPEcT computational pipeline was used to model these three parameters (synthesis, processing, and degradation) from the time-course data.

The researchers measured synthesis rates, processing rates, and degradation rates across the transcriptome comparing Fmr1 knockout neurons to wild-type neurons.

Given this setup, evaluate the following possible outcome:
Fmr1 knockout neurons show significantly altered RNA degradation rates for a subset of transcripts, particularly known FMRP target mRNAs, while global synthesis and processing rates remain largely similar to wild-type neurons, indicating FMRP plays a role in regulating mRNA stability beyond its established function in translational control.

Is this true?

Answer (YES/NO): YES